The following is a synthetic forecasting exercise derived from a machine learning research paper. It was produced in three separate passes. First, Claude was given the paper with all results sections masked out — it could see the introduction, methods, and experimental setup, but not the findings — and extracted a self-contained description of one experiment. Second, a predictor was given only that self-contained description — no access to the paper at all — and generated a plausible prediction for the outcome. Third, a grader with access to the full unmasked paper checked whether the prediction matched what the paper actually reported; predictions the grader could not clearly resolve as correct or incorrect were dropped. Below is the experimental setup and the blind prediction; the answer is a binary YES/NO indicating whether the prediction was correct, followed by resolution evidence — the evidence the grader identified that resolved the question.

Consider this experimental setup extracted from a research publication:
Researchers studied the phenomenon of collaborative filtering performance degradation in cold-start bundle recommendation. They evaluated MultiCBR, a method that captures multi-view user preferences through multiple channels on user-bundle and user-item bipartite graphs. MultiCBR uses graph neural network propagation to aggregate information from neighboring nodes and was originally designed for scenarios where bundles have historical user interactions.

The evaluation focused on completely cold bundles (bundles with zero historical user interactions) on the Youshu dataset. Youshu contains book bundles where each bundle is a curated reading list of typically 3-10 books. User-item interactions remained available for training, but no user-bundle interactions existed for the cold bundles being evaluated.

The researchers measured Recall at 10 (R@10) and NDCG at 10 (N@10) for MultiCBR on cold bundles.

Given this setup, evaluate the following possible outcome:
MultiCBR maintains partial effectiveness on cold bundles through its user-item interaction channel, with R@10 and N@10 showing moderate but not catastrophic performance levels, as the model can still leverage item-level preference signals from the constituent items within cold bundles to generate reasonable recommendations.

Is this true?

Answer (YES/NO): NO